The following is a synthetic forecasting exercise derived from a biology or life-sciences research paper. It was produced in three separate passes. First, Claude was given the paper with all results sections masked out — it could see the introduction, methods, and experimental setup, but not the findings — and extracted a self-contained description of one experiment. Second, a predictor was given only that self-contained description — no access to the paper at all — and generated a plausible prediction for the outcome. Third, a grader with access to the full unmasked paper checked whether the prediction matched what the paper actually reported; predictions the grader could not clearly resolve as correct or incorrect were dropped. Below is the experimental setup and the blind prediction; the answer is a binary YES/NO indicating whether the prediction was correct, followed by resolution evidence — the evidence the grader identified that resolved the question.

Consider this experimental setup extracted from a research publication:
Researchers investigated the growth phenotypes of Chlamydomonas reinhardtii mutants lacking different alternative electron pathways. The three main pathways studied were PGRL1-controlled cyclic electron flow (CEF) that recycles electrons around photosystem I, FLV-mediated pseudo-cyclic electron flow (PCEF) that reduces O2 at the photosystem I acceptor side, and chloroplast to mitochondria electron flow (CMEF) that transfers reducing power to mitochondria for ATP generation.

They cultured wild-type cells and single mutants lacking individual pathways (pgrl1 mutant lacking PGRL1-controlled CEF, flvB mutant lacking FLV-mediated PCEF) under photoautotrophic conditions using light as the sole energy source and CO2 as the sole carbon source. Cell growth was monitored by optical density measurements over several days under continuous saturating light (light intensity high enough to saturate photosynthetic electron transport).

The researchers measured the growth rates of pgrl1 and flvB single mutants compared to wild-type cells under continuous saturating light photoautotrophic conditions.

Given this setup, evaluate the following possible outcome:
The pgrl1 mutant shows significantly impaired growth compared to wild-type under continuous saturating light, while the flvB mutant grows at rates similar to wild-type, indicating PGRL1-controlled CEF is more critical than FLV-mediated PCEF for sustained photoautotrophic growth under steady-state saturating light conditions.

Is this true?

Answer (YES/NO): NO